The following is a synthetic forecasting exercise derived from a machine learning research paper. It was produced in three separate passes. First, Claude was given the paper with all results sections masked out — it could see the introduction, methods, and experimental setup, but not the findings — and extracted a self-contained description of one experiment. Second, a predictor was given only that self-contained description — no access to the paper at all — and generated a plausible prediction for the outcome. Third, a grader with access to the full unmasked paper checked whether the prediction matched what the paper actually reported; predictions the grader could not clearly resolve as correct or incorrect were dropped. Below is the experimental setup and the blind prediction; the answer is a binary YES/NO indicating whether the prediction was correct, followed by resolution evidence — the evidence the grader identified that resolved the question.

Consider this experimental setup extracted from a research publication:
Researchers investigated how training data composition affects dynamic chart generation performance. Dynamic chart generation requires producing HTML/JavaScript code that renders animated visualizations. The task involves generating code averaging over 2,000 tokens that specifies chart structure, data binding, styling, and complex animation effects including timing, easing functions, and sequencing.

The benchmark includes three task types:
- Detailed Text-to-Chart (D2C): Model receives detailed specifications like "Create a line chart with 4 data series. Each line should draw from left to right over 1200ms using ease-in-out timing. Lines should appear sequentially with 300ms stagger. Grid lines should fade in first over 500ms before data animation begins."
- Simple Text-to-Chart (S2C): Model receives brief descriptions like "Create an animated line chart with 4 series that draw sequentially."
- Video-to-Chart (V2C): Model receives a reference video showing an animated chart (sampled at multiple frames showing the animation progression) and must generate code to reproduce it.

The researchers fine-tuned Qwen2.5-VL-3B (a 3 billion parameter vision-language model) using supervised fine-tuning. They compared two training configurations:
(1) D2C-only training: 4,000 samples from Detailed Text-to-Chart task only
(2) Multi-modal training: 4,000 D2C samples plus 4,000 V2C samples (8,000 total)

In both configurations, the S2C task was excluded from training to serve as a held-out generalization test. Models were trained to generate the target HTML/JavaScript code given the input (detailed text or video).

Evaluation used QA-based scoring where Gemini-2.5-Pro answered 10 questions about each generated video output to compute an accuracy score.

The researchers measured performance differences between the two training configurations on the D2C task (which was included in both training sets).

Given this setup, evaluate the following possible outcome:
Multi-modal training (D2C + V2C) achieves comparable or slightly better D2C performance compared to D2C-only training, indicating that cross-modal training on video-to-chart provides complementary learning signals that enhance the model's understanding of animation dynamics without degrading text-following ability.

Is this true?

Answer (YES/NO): NO